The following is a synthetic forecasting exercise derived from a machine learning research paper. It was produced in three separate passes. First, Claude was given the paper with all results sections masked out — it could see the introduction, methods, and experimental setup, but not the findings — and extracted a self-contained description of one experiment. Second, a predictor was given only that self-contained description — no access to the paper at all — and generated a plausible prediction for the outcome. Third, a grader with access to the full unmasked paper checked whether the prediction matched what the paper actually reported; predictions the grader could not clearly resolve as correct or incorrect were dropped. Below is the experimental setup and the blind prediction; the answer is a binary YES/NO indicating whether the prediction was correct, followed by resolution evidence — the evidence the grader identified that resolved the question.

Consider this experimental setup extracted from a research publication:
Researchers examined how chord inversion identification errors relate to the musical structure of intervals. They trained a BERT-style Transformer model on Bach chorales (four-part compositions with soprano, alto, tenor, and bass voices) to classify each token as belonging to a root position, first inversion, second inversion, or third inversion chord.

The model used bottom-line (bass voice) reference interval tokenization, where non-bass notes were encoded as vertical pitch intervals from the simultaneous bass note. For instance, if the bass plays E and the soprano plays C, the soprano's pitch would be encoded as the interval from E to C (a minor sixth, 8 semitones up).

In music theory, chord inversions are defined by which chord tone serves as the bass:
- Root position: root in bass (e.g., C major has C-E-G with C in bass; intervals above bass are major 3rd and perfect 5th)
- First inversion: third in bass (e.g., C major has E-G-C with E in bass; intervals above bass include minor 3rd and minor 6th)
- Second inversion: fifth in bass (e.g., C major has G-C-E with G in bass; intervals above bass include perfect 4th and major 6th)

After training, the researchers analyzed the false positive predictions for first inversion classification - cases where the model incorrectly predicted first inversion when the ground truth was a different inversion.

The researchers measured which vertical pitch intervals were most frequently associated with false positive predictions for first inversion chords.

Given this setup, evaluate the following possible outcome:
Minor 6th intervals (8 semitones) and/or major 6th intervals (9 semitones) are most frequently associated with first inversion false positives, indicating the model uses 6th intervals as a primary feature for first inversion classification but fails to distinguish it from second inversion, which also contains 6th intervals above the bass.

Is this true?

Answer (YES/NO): NO